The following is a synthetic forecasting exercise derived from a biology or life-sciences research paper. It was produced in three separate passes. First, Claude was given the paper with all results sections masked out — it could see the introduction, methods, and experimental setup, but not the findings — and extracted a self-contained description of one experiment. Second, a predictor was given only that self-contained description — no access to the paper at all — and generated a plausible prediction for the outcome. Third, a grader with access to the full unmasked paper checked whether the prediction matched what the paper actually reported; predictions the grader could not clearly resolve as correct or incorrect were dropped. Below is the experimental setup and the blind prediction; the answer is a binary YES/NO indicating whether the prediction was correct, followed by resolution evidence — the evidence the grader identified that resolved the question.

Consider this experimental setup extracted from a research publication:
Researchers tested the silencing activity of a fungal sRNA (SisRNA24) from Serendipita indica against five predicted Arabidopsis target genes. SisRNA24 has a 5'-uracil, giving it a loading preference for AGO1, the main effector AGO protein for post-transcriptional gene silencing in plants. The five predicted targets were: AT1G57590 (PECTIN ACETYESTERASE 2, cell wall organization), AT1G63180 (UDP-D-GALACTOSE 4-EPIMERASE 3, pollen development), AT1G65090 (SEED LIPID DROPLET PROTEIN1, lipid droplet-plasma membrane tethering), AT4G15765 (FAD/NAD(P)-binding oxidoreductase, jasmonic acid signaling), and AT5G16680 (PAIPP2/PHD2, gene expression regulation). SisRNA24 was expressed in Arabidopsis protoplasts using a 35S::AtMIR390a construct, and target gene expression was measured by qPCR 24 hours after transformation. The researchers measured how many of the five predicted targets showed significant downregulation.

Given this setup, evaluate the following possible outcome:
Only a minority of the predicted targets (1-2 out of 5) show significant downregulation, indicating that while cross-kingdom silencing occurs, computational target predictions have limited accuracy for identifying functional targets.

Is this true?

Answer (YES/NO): NO